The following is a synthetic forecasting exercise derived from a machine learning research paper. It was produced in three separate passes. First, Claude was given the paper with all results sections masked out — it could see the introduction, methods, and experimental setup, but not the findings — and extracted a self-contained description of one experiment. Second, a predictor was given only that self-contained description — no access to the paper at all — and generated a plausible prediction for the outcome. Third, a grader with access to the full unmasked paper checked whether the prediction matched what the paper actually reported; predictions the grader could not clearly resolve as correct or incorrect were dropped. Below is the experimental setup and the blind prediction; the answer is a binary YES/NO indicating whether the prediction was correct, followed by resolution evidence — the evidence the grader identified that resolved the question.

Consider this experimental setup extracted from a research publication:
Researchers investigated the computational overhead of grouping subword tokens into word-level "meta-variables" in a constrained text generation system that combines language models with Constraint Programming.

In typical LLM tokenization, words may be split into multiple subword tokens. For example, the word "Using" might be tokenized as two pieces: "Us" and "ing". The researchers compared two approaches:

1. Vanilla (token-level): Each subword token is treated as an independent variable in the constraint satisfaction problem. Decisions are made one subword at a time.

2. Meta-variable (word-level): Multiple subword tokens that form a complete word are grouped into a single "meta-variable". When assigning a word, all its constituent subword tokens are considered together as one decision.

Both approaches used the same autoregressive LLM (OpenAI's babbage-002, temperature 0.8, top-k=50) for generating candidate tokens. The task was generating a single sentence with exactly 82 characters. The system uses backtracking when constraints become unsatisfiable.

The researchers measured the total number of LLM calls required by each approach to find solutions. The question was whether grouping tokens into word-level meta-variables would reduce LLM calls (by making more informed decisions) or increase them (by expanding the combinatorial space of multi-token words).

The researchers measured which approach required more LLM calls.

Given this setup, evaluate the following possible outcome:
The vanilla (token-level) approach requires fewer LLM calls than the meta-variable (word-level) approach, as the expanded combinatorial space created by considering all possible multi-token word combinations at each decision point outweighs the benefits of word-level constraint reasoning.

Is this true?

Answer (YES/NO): YES